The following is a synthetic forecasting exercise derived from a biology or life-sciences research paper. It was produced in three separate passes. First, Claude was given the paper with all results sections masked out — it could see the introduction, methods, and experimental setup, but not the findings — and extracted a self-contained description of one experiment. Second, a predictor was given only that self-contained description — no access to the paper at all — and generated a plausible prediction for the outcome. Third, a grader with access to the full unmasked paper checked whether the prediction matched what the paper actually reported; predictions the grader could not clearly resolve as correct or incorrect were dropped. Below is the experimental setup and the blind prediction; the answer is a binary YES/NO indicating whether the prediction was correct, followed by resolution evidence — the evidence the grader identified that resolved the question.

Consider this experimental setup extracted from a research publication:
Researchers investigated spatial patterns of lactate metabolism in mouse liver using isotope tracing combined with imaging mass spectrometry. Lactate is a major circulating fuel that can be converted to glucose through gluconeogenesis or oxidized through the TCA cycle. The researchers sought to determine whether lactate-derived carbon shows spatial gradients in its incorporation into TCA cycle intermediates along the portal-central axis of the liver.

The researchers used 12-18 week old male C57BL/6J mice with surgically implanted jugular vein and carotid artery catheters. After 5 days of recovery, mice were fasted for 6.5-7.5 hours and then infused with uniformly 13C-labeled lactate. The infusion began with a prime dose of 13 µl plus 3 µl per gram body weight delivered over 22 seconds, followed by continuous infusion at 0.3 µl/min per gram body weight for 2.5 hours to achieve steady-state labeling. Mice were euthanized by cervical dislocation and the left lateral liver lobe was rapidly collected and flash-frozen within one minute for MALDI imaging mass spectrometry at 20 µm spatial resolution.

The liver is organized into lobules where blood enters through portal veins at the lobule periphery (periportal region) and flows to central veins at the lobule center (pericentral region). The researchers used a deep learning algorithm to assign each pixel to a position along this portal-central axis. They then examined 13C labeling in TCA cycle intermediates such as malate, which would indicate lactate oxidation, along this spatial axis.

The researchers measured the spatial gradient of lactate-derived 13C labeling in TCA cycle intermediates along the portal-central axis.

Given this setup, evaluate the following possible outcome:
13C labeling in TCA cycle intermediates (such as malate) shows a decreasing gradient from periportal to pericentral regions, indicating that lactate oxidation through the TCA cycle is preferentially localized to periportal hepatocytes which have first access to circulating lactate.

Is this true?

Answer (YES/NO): YES